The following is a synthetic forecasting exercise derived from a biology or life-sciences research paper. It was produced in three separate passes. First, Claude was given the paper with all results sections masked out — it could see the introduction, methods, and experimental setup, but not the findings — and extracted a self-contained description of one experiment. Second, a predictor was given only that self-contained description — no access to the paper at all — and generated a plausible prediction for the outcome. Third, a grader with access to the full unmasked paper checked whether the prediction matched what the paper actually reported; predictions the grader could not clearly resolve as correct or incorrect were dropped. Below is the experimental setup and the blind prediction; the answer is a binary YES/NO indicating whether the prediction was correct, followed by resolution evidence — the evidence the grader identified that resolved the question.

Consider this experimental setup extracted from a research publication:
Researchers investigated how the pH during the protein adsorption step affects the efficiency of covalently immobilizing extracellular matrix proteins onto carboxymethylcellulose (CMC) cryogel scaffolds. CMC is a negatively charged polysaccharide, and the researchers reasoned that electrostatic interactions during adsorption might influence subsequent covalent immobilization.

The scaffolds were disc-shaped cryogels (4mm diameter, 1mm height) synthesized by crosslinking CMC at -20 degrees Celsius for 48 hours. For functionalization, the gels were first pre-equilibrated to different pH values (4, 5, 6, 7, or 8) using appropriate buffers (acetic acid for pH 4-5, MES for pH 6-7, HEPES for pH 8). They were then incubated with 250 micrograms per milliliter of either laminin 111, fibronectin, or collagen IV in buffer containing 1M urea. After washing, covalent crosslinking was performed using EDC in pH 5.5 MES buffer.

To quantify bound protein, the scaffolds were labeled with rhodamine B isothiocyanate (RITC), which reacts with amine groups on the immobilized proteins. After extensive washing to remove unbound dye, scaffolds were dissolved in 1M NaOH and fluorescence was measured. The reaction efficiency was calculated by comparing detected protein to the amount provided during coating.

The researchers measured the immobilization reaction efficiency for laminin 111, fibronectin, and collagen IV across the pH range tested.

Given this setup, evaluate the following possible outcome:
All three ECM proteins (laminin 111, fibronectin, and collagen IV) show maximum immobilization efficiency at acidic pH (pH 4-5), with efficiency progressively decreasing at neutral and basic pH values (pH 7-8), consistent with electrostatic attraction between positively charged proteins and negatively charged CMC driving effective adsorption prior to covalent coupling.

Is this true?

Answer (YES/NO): YES